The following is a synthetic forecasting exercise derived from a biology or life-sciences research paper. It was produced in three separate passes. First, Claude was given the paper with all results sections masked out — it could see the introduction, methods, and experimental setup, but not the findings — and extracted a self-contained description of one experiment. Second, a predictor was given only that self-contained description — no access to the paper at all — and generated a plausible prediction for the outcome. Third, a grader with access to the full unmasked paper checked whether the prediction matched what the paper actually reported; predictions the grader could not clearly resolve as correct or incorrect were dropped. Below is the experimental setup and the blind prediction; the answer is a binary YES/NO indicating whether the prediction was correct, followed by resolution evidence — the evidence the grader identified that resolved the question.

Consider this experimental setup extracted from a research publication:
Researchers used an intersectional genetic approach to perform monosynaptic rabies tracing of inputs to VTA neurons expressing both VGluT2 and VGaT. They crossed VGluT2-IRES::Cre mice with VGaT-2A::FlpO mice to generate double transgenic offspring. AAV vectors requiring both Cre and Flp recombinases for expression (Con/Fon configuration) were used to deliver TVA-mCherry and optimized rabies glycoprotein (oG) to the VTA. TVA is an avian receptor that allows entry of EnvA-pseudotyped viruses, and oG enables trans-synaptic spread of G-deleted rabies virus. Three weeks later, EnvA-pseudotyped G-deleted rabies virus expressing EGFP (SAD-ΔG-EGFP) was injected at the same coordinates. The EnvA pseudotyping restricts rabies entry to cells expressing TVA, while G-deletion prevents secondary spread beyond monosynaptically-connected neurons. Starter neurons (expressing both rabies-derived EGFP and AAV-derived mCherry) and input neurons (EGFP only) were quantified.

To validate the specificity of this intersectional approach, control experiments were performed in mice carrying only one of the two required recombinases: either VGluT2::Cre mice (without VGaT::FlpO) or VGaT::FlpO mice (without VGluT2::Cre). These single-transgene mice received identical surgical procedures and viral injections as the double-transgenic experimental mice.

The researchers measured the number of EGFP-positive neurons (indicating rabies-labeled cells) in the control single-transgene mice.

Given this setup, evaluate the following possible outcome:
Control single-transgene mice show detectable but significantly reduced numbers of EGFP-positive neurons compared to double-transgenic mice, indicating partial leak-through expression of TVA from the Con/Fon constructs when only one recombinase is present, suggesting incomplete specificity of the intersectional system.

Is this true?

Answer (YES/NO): NO